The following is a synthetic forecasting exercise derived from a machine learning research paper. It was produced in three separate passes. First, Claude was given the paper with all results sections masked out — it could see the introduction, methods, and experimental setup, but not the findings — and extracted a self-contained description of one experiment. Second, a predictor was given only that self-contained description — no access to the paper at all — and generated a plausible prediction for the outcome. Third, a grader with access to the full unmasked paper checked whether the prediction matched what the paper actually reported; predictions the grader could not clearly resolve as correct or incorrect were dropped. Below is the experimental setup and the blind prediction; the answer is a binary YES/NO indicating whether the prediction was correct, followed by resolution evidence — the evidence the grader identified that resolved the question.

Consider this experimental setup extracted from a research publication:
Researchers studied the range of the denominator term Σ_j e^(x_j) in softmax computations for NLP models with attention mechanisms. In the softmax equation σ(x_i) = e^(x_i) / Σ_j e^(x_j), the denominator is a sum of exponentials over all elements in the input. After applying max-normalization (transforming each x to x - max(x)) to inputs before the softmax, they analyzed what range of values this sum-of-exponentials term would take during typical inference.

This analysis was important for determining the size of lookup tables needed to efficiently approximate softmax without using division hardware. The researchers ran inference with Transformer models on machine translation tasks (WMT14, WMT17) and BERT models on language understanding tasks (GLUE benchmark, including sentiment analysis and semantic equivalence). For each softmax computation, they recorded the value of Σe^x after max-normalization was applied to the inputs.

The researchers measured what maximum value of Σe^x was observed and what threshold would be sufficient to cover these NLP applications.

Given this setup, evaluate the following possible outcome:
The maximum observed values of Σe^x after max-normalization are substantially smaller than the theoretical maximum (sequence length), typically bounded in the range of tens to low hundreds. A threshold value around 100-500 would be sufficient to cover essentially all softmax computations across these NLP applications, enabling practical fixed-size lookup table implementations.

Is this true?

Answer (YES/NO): NO